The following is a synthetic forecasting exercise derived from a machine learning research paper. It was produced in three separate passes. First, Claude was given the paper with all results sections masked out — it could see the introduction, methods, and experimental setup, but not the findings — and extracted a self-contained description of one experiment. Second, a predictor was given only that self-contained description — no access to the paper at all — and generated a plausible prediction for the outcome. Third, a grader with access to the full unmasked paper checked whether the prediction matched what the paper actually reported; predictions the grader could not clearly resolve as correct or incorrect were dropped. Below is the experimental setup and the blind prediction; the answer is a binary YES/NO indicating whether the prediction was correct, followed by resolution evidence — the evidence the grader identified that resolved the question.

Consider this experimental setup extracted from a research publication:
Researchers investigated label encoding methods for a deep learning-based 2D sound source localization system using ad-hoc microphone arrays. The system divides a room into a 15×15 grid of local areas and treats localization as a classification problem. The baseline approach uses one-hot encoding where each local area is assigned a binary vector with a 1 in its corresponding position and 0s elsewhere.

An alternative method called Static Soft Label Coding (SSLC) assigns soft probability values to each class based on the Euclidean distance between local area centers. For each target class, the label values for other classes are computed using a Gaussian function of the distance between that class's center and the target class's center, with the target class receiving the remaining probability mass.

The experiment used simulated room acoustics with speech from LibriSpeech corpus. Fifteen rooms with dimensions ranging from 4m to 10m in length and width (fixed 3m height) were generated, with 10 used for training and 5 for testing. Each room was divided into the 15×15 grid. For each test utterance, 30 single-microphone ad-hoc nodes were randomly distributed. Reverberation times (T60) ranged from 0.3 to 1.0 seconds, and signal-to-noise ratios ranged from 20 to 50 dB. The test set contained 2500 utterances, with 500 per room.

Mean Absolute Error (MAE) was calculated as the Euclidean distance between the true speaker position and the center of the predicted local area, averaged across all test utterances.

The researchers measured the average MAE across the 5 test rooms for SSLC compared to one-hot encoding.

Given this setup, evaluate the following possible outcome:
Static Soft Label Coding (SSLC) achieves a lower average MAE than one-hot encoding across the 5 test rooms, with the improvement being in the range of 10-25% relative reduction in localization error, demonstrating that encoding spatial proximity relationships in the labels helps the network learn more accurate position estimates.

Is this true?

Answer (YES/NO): NO